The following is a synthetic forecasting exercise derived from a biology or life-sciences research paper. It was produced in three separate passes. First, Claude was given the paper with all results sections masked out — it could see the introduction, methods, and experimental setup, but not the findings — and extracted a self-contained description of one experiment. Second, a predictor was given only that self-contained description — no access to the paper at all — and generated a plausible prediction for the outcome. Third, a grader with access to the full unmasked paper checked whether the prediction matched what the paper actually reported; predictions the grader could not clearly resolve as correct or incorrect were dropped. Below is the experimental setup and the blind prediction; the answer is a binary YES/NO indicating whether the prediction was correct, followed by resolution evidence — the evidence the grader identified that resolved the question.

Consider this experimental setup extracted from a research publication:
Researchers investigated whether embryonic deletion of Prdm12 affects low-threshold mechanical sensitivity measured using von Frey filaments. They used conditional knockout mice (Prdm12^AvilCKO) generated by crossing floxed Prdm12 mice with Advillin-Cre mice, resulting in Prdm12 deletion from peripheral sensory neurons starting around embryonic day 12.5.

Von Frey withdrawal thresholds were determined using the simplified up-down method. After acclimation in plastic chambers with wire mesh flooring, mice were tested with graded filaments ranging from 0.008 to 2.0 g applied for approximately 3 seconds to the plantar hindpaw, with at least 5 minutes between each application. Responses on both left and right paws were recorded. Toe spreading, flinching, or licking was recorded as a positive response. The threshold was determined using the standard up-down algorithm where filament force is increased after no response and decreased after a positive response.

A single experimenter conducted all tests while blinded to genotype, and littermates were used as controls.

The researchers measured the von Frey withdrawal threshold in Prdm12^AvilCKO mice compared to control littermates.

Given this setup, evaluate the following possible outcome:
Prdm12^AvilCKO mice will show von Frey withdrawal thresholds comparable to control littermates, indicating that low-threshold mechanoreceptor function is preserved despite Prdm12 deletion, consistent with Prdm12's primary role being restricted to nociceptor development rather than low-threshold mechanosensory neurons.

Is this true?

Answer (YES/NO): YES